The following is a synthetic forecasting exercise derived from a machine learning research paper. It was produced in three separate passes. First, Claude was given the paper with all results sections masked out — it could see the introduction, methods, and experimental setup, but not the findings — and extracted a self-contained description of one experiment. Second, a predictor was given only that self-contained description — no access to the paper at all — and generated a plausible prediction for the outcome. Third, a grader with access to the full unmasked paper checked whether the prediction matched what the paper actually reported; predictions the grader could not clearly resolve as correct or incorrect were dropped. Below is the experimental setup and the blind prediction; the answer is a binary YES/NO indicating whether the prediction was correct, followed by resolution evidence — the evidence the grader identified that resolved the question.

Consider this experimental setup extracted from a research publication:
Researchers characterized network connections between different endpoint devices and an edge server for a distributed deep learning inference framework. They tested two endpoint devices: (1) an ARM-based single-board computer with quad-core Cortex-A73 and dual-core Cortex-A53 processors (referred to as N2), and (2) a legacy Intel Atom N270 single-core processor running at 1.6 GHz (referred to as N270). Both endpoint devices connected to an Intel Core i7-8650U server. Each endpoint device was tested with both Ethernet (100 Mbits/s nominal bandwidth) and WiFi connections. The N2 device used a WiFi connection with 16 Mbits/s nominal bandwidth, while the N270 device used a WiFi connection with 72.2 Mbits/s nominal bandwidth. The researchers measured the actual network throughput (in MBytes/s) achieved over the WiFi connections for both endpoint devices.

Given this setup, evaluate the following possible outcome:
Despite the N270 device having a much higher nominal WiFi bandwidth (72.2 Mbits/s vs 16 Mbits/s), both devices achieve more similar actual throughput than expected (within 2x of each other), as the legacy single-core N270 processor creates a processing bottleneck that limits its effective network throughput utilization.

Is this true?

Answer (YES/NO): NO